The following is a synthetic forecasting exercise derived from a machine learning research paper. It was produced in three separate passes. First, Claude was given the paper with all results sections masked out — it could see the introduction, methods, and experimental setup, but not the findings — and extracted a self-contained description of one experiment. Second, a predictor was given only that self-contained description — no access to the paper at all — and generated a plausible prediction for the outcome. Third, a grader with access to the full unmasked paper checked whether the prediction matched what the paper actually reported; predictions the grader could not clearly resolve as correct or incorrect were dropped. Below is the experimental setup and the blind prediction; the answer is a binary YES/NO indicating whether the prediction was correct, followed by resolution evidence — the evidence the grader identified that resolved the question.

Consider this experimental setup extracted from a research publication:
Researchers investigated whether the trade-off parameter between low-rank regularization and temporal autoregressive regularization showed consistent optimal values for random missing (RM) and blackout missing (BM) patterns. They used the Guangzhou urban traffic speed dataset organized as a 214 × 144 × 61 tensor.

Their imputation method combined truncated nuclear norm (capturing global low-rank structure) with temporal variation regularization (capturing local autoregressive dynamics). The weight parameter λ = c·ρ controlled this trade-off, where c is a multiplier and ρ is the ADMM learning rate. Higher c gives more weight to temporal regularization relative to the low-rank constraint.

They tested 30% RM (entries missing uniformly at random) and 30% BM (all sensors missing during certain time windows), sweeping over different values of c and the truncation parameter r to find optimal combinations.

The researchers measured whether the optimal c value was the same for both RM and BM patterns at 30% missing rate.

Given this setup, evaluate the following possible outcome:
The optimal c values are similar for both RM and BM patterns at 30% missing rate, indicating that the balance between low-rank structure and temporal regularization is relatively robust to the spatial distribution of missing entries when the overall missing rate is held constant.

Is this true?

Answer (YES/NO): YES